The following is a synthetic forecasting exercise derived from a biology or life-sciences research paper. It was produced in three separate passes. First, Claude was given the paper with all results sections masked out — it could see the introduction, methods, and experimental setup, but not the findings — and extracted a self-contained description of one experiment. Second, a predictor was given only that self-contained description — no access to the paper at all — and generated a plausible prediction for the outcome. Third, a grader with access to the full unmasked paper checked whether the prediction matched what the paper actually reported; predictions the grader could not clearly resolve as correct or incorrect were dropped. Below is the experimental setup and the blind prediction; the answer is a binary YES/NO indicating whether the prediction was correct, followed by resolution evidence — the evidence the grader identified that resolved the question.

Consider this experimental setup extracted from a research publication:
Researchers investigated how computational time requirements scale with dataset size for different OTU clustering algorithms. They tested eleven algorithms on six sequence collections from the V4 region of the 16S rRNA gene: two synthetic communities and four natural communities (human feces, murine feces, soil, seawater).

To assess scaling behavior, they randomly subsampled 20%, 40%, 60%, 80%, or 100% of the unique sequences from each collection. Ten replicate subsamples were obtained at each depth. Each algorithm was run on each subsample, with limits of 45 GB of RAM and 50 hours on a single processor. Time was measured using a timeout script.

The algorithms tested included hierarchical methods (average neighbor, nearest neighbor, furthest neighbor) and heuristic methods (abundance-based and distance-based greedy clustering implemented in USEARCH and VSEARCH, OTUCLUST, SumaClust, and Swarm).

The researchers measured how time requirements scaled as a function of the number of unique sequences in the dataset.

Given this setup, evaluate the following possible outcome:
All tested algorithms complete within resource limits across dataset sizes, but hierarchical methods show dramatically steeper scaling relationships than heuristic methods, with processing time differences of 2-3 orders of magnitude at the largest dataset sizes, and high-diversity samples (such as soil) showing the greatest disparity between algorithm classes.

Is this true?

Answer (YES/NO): NO